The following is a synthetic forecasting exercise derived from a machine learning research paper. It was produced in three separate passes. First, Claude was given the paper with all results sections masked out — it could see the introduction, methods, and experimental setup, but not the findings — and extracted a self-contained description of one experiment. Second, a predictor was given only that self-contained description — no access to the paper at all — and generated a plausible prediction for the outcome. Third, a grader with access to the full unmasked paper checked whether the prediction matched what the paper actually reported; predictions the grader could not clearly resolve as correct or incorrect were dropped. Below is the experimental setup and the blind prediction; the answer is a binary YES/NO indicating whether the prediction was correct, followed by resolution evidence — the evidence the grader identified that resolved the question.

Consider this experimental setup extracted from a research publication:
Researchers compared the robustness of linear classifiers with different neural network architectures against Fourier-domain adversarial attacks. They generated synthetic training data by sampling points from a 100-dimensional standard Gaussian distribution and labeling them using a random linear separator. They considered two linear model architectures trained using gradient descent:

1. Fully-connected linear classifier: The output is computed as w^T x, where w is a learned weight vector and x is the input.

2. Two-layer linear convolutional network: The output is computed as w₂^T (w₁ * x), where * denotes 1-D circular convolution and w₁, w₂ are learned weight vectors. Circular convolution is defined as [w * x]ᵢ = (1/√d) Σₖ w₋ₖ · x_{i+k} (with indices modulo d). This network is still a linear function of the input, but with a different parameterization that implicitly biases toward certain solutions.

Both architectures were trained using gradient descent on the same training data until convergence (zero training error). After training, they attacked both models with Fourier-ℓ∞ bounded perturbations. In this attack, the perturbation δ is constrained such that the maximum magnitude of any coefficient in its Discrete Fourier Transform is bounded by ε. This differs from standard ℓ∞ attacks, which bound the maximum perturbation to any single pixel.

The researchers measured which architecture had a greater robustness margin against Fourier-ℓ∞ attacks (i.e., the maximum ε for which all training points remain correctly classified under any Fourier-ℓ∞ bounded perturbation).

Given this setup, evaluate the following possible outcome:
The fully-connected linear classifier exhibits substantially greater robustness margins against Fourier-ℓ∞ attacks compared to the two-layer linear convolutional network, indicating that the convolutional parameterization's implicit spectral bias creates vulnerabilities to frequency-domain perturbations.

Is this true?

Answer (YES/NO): NO